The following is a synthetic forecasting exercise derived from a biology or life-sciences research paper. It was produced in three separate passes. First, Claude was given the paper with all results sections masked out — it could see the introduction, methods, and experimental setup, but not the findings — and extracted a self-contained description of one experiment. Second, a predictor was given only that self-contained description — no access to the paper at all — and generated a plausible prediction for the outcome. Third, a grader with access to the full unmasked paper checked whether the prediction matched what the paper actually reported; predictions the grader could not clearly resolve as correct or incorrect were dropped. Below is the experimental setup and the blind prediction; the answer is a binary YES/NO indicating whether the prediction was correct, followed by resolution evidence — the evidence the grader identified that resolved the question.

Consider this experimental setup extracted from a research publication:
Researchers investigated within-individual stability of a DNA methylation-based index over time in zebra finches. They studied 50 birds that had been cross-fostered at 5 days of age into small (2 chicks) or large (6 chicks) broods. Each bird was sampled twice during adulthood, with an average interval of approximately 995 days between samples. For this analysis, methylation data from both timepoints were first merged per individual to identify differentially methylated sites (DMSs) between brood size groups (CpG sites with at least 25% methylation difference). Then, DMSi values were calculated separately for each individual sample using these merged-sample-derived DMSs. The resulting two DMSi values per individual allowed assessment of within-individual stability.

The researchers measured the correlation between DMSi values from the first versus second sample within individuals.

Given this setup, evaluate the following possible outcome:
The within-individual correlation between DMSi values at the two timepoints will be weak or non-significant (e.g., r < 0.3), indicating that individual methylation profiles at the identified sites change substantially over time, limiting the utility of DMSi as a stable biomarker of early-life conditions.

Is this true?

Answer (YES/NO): NO